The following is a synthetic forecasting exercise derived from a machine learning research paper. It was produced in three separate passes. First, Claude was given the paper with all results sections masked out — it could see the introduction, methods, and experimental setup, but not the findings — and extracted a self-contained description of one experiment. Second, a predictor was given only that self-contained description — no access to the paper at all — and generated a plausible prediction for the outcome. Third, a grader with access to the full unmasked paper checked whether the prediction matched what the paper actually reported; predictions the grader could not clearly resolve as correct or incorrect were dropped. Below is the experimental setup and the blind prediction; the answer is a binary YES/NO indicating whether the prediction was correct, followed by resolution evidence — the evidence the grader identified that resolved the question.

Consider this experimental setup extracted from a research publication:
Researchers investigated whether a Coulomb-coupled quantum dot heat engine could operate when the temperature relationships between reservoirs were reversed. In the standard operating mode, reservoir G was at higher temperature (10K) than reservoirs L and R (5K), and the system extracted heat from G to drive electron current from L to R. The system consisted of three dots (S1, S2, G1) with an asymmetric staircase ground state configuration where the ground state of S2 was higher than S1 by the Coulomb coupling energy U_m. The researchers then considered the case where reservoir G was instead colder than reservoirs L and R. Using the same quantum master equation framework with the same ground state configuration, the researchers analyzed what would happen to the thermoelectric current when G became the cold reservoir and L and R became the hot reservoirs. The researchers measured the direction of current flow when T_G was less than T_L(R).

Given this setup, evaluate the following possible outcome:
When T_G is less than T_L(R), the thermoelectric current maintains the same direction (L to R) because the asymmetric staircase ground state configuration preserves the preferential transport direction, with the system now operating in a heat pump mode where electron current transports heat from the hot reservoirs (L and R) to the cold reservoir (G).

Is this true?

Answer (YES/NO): NO